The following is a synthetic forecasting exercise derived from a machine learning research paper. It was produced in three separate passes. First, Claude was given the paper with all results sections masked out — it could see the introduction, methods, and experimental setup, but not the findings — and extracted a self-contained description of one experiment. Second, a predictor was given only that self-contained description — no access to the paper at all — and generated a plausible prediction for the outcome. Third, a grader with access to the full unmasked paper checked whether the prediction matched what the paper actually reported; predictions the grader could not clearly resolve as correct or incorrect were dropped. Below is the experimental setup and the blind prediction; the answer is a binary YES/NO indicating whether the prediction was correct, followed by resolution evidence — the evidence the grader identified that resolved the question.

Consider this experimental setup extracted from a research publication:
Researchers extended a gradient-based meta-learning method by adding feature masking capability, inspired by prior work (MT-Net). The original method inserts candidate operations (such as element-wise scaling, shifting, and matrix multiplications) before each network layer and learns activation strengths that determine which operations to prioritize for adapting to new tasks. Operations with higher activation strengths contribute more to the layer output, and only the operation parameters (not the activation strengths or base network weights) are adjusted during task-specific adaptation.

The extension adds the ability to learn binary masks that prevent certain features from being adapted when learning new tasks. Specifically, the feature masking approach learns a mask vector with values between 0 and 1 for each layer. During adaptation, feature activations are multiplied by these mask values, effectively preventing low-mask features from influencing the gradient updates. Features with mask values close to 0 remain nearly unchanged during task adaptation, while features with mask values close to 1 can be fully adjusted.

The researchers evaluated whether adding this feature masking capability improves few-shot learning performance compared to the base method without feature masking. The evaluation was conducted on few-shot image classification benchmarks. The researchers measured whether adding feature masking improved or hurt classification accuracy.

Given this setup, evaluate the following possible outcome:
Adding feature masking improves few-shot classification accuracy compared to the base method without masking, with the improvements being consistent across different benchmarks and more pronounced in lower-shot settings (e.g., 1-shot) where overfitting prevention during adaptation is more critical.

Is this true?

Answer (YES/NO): NO